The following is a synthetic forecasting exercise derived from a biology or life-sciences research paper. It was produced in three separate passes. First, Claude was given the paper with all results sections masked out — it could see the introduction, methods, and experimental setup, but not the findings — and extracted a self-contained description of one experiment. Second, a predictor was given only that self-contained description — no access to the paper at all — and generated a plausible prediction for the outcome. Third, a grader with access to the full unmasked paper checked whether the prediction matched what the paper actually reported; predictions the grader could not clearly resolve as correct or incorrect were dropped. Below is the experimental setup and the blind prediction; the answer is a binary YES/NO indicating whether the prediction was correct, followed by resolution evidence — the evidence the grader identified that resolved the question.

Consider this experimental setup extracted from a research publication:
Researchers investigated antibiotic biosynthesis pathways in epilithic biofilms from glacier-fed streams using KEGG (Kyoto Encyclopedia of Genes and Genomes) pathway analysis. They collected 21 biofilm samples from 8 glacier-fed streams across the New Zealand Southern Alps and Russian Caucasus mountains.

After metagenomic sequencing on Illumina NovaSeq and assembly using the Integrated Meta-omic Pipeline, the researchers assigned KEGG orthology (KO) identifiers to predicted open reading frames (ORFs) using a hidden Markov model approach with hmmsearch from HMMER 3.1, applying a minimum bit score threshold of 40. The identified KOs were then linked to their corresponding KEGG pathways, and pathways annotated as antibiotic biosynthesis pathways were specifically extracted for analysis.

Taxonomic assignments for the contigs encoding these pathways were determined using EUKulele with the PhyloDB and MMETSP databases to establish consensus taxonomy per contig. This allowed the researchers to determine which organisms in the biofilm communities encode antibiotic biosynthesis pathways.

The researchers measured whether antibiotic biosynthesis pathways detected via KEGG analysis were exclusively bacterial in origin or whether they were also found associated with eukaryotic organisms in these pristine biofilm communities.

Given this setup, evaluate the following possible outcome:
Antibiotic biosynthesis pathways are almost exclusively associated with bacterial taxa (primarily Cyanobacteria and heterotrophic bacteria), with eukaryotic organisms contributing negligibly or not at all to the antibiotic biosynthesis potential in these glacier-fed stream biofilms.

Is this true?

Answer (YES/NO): NO